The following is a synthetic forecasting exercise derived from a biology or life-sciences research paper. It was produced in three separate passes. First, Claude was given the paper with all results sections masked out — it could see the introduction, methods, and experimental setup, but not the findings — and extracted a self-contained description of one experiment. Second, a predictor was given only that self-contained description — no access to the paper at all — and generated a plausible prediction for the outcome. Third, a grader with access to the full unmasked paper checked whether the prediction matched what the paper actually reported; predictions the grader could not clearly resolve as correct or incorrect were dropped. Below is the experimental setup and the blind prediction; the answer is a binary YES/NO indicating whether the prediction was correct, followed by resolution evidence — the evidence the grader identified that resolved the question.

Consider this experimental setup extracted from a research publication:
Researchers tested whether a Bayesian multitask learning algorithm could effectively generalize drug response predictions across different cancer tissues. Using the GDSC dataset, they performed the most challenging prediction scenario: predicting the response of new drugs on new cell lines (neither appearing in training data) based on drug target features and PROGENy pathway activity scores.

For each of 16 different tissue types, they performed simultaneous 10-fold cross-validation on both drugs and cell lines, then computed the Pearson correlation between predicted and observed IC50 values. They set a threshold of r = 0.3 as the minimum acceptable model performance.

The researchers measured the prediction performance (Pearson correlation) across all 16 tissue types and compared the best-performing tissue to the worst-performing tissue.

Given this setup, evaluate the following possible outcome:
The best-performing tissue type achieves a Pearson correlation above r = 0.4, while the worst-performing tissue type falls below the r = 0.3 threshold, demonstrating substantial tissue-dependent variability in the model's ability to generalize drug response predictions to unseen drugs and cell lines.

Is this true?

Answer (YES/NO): NO